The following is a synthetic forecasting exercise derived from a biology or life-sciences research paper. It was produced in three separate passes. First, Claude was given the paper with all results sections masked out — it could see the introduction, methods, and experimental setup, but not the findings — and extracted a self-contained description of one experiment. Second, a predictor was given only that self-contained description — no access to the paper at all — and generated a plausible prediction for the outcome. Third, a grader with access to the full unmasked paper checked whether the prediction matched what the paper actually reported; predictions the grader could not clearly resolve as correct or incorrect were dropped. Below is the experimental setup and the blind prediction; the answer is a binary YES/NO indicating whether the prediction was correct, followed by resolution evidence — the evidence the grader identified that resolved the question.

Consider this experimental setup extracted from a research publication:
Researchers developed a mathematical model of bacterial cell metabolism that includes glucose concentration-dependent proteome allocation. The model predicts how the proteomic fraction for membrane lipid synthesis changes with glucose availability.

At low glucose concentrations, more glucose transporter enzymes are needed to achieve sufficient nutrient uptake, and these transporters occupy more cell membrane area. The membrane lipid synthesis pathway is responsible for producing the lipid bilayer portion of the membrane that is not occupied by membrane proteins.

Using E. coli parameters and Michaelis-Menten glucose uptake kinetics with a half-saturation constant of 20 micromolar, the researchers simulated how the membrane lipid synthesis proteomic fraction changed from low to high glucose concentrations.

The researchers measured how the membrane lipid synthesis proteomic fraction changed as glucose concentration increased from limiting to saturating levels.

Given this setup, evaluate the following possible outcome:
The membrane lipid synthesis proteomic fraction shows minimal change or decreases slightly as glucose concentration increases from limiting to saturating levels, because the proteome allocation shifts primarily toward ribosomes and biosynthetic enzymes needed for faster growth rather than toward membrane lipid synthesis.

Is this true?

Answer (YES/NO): NO